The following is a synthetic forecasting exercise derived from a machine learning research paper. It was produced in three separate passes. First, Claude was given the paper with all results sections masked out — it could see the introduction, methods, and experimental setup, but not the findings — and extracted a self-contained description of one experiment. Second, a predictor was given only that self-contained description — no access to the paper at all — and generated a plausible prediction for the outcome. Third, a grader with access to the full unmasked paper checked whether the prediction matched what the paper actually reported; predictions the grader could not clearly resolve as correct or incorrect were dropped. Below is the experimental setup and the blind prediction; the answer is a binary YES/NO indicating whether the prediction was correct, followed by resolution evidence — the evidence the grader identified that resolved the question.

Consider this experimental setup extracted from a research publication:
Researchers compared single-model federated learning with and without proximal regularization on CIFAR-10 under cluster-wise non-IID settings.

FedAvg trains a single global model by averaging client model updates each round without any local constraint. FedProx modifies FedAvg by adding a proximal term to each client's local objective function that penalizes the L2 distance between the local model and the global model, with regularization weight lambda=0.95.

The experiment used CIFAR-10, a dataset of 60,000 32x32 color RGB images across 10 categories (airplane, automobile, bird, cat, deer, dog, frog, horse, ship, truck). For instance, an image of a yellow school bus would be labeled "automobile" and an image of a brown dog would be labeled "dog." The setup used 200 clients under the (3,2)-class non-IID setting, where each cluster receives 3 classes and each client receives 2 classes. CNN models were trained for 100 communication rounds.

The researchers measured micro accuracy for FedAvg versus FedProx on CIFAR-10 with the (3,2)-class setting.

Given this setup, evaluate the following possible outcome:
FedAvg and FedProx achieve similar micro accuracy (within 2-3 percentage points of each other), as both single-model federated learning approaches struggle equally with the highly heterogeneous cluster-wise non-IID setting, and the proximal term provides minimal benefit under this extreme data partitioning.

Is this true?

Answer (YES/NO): YES